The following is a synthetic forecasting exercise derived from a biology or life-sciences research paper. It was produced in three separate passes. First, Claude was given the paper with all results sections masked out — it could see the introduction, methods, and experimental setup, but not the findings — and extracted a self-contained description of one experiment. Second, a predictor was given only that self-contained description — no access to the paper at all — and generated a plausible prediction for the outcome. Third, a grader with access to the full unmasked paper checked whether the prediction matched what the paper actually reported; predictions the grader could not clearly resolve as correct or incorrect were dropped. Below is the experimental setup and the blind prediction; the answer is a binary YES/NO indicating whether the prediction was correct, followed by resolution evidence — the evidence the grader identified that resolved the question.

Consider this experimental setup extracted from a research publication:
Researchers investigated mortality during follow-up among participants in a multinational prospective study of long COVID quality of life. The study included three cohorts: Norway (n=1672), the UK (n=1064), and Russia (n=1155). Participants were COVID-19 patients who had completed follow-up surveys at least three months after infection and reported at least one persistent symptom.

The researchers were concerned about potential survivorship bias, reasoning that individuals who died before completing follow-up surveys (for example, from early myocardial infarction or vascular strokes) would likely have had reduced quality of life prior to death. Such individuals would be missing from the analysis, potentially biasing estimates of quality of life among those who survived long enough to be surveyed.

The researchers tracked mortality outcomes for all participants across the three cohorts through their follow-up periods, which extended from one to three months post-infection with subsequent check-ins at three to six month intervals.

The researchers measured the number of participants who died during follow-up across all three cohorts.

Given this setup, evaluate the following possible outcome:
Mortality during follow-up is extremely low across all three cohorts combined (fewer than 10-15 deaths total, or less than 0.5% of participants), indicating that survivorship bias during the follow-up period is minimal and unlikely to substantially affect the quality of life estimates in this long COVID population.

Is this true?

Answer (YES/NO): YES